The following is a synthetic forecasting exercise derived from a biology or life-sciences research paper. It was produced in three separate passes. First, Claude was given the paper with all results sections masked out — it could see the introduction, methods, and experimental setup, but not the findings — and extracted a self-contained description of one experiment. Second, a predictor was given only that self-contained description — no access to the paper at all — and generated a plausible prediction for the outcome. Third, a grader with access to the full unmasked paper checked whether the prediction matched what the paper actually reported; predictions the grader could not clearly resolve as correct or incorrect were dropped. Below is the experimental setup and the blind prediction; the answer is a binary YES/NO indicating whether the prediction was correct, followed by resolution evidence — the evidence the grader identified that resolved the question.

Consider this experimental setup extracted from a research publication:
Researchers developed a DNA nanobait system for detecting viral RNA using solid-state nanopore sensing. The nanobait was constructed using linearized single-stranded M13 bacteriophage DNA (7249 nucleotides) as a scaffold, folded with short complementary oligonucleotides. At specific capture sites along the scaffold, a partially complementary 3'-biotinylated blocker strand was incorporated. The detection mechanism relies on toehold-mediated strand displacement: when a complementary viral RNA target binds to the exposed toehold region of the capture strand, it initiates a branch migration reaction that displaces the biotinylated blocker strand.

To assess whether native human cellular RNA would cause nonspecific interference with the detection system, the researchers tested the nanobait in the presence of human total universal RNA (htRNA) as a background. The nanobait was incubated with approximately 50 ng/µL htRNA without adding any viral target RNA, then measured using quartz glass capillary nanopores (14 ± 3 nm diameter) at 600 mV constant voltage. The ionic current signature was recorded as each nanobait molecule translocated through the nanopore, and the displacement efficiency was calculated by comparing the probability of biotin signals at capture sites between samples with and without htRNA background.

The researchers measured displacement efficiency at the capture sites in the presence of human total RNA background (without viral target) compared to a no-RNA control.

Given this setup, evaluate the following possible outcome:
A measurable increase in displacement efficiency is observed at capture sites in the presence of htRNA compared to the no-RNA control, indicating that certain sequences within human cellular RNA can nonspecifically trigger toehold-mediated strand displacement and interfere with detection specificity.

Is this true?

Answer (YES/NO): NO